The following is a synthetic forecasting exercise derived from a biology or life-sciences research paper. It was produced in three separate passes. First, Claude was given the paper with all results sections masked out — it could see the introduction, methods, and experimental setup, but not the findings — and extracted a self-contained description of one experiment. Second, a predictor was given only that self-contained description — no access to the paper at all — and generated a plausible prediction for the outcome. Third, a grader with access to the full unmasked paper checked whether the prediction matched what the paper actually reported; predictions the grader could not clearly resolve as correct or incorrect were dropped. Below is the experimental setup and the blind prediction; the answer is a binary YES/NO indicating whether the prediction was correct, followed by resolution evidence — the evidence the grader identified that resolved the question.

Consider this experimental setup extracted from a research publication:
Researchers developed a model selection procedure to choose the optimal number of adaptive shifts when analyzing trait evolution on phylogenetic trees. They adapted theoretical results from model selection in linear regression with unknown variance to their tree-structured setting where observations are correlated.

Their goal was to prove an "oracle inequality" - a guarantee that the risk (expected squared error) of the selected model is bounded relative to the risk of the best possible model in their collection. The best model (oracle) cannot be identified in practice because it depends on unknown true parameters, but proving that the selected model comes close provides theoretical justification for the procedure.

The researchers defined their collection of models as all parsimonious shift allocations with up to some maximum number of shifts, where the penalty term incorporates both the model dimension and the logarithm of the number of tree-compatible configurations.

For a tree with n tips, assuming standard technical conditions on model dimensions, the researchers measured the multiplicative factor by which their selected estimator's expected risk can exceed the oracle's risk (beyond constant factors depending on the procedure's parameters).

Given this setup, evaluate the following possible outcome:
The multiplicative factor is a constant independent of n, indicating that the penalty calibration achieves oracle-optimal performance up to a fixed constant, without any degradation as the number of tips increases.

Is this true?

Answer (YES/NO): NO